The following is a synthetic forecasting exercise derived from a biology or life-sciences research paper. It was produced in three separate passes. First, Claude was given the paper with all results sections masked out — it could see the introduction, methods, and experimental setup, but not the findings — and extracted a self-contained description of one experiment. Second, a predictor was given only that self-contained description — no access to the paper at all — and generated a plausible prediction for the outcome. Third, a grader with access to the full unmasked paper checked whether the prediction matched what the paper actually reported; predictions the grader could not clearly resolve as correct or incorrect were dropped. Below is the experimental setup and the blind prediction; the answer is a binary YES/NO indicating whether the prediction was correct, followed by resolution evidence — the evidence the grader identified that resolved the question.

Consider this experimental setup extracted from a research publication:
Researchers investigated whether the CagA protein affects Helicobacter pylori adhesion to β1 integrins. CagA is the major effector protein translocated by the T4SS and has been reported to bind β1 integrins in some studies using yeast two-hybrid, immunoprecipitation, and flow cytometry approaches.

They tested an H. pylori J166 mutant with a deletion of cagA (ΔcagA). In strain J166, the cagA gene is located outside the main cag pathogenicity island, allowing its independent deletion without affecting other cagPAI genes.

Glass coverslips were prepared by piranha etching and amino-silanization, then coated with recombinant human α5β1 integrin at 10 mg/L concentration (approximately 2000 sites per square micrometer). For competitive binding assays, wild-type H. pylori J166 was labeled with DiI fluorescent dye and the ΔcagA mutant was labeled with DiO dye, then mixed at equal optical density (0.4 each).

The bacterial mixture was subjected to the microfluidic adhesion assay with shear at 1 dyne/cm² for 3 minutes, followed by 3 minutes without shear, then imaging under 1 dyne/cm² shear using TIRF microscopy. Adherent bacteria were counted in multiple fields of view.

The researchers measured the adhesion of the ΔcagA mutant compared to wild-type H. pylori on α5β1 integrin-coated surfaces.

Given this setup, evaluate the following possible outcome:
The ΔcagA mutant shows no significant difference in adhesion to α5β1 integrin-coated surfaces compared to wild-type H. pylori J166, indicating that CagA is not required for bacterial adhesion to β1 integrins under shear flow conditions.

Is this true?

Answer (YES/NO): YES